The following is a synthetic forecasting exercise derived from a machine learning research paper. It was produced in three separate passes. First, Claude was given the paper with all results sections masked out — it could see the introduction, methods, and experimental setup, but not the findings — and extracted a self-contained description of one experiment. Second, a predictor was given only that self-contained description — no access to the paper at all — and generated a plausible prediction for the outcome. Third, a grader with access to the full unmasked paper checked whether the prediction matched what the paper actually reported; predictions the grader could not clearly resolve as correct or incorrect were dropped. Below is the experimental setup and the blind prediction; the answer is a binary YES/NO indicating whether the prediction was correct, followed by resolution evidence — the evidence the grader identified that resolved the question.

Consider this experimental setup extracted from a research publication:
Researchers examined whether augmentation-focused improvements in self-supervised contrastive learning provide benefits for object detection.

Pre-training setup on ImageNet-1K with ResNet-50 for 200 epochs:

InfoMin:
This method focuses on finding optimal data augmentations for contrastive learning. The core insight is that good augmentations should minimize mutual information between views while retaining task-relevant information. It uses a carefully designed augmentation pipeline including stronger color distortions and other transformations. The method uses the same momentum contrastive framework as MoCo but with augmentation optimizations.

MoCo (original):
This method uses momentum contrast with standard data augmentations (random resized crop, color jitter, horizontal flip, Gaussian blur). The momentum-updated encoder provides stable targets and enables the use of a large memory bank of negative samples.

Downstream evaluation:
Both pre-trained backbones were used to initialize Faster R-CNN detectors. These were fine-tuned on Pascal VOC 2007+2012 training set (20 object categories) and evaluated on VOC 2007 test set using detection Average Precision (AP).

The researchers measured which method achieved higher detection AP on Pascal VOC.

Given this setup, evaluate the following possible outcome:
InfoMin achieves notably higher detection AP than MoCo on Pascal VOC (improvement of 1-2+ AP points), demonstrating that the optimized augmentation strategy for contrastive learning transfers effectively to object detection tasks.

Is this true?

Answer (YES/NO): YES